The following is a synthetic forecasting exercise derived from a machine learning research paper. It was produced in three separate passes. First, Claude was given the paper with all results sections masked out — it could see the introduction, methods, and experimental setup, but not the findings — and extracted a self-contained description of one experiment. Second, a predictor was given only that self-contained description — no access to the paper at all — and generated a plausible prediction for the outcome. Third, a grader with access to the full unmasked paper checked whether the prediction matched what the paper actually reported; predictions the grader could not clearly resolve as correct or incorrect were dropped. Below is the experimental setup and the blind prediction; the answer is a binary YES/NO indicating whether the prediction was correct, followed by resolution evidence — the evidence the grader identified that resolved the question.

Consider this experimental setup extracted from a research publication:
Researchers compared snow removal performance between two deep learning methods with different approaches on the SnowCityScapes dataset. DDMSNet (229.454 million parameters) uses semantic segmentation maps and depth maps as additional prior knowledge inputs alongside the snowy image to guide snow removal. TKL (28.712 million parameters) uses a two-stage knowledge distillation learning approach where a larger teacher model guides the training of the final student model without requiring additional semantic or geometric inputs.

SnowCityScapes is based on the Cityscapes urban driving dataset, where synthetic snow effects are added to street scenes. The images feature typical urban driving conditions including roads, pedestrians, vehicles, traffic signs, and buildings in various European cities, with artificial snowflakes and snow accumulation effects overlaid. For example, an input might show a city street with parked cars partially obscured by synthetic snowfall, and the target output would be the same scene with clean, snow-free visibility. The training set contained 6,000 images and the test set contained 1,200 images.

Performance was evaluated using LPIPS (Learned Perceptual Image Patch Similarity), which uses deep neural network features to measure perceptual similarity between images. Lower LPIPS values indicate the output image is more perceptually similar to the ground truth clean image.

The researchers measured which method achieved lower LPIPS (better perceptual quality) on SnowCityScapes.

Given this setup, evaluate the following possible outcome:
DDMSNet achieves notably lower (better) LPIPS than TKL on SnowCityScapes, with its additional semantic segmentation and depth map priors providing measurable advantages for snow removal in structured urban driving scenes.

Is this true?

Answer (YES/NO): YES